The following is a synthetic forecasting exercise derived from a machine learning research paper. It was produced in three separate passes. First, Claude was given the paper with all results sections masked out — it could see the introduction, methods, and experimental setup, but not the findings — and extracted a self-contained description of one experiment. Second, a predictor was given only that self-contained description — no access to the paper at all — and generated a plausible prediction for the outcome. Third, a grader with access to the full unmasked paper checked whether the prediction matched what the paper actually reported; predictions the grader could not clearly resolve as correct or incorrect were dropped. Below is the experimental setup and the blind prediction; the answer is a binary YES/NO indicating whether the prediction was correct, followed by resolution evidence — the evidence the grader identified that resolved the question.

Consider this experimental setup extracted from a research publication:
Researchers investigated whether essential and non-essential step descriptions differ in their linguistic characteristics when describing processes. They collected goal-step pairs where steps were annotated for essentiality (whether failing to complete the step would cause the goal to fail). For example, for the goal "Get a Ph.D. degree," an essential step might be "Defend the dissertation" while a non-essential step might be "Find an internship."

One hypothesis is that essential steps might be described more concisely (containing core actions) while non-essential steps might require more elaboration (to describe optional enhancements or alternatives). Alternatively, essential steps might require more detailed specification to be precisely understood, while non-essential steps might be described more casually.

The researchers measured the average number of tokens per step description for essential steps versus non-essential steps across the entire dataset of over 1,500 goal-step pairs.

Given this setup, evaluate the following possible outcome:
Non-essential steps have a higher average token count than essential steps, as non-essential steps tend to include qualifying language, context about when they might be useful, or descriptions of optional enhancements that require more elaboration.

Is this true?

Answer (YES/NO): YES